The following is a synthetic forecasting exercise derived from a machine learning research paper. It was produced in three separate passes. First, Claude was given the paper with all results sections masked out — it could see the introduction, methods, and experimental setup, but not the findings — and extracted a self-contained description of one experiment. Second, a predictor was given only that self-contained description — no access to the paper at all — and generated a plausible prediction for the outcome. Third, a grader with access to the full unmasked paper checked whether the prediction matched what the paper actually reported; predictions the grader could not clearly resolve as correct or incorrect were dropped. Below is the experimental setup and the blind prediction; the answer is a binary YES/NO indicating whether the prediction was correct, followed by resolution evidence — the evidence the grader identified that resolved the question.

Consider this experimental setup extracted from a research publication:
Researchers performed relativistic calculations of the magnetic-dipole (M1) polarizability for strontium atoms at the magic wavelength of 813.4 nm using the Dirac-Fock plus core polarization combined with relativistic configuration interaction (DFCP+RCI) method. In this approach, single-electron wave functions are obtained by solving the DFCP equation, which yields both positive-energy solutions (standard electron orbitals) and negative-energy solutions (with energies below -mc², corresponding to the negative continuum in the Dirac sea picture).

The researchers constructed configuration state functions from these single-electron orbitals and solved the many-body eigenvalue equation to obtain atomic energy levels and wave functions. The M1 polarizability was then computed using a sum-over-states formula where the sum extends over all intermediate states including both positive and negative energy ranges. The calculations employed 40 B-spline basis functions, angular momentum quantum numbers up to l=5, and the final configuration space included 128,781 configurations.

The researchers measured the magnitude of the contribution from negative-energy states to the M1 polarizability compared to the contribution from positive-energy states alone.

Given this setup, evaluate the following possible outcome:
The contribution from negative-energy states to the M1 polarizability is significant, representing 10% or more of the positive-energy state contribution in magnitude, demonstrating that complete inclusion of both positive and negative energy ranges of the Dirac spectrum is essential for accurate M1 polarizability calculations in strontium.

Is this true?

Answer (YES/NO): NO